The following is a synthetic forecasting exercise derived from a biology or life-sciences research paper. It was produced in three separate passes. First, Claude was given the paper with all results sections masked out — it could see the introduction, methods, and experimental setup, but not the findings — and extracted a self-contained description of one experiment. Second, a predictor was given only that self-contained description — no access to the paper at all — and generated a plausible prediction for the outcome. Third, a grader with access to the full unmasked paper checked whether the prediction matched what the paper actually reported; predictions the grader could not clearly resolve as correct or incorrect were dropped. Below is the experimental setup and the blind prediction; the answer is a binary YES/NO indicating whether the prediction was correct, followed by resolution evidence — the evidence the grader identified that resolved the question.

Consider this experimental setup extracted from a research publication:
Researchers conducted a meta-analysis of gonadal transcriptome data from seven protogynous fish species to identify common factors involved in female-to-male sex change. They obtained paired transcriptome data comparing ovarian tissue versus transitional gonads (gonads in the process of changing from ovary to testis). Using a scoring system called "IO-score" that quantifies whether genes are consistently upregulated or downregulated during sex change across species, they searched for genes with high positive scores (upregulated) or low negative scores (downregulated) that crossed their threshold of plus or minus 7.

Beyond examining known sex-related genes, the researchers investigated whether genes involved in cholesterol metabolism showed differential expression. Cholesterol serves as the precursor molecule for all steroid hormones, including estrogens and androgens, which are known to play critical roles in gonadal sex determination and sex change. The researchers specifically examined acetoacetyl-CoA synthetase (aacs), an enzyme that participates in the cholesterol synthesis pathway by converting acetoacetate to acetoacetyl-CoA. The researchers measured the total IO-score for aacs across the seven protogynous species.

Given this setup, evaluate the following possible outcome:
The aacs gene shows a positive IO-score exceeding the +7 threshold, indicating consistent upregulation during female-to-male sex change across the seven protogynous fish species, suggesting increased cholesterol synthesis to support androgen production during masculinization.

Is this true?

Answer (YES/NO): NO